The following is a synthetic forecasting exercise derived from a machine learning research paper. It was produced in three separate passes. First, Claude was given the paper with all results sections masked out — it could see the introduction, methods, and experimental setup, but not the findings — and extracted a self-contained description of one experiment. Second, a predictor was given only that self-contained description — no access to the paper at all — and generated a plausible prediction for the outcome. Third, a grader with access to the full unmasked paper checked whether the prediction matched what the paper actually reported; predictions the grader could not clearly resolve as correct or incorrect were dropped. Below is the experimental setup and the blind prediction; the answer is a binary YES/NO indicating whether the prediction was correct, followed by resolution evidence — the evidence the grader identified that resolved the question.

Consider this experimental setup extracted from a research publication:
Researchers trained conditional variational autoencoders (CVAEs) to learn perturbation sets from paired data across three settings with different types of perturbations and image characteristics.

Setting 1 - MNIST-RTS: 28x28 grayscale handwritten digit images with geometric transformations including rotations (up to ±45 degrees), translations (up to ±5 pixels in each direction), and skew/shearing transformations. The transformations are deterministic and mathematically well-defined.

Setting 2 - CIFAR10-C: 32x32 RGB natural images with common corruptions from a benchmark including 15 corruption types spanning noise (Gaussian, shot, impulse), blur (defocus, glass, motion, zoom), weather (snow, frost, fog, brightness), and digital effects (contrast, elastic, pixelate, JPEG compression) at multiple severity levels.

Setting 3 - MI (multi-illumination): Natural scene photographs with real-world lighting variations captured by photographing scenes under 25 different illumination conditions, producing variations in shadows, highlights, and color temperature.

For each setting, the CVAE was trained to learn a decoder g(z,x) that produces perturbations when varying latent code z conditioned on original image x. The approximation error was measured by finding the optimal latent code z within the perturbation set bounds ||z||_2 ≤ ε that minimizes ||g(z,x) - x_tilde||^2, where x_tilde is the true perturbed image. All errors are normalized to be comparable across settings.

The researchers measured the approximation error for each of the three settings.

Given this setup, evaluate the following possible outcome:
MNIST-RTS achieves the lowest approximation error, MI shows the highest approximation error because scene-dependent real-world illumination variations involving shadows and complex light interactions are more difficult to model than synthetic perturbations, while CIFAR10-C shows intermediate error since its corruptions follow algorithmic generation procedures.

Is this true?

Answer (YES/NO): NO